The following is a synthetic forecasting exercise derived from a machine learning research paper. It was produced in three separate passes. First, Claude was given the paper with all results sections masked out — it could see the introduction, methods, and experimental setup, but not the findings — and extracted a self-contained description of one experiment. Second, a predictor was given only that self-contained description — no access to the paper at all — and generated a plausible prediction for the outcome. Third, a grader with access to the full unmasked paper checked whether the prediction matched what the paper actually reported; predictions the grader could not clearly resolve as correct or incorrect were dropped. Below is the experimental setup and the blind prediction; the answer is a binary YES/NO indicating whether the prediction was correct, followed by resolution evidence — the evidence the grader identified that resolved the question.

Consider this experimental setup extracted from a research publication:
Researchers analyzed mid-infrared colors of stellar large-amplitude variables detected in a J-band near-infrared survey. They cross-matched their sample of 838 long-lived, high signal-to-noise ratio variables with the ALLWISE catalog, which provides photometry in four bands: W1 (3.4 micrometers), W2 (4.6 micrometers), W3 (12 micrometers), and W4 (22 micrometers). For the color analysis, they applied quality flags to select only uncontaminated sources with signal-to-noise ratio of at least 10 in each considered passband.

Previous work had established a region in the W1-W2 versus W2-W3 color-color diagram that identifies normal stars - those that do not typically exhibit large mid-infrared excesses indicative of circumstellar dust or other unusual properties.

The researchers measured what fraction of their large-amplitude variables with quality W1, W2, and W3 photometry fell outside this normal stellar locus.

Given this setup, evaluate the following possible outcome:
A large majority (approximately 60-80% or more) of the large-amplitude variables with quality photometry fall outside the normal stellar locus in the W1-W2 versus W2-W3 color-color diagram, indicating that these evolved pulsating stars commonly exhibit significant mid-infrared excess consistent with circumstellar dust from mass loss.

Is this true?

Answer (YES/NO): YES